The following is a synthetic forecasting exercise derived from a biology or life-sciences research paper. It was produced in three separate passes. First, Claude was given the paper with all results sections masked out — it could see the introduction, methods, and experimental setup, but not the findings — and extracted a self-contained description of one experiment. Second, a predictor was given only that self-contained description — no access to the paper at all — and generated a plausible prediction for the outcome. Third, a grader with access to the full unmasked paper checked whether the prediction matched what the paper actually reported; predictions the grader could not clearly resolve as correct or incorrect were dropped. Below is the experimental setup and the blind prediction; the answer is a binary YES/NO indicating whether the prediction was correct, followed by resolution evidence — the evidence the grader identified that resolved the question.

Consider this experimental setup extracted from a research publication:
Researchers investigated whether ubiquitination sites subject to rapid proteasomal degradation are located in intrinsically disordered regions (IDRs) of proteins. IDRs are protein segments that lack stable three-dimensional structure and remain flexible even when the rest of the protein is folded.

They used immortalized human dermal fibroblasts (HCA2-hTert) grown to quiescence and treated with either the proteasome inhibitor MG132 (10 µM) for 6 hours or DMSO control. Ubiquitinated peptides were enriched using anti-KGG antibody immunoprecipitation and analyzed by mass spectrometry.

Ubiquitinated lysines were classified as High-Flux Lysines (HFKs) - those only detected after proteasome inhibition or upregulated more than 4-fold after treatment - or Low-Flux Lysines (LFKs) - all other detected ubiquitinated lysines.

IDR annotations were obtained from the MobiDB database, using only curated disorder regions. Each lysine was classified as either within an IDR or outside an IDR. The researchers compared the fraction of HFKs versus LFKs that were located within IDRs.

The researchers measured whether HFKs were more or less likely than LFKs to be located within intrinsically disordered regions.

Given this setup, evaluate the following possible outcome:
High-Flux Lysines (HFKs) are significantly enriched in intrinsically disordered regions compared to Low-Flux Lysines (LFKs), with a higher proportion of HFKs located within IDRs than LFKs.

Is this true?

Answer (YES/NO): NO